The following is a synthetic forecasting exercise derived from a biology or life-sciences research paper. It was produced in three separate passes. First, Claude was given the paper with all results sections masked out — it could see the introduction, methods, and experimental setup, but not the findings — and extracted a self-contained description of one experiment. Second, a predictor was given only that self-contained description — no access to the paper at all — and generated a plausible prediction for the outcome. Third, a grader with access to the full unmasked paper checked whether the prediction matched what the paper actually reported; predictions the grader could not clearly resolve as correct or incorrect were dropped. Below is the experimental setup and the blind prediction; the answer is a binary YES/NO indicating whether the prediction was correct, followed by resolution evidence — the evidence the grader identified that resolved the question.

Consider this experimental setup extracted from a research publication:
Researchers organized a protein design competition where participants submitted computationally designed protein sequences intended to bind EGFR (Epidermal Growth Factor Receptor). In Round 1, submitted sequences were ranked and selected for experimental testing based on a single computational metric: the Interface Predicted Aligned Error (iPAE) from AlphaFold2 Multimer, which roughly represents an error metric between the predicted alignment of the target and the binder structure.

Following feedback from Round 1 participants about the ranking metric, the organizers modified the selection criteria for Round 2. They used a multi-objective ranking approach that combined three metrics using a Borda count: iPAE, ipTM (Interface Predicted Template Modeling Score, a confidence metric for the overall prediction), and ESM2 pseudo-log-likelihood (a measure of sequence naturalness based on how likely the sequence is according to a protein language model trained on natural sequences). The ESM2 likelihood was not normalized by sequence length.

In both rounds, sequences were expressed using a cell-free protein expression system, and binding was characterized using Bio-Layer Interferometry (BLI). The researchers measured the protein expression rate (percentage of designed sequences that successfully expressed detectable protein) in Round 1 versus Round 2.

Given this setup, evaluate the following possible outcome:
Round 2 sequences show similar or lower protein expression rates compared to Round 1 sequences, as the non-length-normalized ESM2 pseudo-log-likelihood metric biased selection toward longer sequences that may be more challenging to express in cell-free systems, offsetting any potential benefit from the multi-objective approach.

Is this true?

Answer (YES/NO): NO